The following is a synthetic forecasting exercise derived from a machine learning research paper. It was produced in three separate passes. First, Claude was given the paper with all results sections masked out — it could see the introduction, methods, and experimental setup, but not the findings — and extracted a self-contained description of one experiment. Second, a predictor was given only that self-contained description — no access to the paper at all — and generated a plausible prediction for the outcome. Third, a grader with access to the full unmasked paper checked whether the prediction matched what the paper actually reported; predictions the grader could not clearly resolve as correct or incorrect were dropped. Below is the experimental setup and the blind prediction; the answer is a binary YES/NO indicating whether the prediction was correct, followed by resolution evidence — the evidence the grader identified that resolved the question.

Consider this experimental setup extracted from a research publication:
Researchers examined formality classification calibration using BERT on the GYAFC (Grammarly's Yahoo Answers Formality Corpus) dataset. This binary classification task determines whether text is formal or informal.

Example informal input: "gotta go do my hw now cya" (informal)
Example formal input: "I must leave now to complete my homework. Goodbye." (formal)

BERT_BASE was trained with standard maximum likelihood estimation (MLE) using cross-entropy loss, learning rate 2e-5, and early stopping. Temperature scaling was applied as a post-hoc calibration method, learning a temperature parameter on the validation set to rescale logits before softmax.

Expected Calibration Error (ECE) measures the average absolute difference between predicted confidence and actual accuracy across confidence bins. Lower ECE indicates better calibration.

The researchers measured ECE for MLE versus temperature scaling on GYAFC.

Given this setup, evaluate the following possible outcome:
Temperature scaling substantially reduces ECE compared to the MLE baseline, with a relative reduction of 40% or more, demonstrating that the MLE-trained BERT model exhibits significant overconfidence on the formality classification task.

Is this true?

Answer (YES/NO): NO